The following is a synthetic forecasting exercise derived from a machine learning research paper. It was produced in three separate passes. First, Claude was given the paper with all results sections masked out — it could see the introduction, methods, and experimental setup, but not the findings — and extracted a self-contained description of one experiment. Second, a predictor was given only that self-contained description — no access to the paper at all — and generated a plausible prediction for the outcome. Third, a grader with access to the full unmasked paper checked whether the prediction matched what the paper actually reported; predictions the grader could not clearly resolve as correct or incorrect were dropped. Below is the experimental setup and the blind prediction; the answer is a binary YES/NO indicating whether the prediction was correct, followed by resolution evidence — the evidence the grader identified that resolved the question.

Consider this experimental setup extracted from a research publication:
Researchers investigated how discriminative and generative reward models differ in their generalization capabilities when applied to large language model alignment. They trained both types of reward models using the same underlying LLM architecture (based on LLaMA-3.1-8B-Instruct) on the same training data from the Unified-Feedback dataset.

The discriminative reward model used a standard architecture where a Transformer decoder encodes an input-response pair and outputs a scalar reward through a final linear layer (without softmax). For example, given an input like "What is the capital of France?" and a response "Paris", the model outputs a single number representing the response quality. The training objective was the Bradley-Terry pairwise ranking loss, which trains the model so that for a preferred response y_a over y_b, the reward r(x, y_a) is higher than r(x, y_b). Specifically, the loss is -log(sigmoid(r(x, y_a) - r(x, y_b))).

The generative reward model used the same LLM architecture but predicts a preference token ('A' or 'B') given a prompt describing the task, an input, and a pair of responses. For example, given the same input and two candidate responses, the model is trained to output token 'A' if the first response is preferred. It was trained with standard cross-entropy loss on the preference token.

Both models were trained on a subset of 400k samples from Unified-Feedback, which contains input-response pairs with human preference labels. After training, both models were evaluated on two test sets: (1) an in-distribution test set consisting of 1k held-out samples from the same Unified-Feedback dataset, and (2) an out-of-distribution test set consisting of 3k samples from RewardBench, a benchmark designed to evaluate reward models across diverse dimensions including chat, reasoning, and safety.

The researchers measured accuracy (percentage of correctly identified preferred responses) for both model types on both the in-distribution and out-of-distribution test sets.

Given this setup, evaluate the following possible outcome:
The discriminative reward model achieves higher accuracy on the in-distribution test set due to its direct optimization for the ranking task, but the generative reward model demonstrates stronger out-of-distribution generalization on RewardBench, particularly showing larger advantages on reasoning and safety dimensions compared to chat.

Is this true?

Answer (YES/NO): NO